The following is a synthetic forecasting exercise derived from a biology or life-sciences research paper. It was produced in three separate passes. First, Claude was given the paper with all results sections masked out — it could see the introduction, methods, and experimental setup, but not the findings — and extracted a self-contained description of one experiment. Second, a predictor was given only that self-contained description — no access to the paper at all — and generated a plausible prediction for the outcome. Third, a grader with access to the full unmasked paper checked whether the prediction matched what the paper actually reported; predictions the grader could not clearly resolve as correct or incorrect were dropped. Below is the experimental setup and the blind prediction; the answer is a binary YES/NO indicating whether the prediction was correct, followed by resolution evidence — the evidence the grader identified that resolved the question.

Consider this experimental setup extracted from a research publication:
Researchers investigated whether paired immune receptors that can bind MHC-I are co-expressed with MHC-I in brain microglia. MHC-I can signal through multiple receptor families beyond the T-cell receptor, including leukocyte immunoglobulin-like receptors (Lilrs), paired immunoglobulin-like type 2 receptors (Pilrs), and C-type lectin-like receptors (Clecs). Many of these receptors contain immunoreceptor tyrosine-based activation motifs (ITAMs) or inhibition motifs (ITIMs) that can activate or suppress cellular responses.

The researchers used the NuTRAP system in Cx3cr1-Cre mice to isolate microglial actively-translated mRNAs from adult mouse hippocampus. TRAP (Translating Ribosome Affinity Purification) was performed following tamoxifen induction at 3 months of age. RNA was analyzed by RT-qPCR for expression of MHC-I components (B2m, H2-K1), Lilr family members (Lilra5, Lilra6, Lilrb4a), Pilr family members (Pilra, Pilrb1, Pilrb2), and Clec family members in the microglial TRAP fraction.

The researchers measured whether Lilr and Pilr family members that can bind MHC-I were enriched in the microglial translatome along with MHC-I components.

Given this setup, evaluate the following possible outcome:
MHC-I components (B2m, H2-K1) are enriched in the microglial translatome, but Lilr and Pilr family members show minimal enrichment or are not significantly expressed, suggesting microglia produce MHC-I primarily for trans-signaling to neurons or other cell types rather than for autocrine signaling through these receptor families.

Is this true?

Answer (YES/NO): NO